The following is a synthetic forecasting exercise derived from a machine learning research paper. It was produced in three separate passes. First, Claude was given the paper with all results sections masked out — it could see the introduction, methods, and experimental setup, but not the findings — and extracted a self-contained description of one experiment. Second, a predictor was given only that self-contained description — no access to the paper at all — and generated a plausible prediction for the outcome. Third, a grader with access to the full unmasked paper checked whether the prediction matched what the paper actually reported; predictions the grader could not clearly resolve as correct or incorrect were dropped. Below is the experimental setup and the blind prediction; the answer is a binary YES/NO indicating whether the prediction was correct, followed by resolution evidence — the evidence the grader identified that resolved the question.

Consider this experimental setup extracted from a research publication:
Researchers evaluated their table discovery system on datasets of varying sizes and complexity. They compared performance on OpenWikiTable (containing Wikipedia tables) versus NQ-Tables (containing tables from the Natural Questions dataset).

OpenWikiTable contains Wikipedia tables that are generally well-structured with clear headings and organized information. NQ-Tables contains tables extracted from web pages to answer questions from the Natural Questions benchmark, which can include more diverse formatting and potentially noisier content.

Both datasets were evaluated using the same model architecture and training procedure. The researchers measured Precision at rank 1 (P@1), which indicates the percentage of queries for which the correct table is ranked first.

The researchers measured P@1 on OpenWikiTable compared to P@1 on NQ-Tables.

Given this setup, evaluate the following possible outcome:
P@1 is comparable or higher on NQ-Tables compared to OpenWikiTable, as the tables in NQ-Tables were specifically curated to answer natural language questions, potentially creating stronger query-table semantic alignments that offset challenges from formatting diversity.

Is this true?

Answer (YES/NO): NO